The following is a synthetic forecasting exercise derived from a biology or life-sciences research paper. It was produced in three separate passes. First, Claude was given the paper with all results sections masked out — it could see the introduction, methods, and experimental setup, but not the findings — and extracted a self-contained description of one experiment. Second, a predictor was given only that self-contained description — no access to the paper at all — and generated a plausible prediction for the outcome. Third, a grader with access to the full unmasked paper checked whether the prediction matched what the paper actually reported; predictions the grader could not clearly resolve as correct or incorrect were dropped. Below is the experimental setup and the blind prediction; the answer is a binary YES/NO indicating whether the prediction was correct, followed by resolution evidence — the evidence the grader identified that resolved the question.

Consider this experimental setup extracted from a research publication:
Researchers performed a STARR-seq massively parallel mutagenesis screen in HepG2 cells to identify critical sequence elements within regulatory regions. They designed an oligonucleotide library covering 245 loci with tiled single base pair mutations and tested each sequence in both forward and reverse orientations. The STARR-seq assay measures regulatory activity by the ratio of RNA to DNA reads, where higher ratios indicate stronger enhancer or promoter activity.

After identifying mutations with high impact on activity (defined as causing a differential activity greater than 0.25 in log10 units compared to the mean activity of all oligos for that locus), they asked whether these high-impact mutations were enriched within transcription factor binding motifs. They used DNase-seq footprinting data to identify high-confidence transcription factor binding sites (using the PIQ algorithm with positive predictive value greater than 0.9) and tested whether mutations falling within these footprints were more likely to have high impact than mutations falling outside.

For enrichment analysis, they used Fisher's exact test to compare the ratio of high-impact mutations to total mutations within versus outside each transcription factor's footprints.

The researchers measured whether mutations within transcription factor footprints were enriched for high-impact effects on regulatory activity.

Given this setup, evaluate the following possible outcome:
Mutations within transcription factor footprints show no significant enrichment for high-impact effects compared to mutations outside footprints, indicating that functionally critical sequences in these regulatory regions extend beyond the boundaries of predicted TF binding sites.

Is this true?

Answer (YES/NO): NO